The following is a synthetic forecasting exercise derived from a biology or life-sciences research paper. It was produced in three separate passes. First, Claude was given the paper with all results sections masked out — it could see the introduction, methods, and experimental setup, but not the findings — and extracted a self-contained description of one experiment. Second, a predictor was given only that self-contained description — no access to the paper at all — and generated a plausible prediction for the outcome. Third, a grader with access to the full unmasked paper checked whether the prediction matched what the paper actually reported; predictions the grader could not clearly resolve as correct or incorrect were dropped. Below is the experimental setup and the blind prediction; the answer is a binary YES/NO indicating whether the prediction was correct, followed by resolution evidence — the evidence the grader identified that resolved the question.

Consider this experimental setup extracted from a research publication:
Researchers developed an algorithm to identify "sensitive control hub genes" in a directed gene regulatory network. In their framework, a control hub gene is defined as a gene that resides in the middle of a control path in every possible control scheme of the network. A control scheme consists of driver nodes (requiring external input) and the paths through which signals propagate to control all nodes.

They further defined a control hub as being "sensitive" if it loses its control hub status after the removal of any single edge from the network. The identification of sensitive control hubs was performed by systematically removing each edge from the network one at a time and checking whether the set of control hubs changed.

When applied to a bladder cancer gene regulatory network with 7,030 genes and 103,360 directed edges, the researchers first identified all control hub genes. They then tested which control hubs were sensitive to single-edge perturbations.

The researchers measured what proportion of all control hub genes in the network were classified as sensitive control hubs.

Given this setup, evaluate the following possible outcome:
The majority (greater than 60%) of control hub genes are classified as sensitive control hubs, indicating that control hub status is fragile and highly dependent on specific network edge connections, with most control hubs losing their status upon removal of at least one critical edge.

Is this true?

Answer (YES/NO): NO